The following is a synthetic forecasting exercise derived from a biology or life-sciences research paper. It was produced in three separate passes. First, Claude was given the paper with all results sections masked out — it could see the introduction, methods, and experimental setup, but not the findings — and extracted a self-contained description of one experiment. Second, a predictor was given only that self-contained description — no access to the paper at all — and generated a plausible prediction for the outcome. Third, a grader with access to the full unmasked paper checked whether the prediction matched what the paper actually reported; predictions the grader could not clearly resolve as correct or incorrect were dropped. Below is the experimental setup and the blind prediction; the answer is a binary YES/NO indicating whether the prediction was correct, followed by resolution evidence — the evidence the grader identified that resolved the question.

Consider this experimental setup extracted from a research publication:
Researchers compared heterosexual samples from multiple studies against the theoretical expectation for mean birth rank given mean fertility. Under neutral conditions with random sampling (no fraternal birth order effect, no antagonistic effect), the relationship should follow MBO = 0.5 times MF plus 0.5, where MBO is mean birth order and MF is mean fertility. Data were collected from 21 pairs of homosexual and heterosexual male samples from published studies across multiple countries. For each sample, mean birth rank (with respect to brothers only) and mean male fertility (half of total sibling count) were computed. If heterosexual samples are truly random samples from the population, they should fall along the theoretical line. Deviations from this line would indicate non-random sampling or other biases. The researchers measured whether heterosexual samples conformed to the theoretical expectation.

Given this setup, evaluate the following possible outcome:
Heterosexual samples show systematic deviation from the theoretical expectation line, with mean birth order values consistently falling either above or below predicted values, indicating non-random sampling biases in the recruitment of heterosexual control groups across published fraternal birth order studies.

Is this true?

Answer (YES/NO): NO